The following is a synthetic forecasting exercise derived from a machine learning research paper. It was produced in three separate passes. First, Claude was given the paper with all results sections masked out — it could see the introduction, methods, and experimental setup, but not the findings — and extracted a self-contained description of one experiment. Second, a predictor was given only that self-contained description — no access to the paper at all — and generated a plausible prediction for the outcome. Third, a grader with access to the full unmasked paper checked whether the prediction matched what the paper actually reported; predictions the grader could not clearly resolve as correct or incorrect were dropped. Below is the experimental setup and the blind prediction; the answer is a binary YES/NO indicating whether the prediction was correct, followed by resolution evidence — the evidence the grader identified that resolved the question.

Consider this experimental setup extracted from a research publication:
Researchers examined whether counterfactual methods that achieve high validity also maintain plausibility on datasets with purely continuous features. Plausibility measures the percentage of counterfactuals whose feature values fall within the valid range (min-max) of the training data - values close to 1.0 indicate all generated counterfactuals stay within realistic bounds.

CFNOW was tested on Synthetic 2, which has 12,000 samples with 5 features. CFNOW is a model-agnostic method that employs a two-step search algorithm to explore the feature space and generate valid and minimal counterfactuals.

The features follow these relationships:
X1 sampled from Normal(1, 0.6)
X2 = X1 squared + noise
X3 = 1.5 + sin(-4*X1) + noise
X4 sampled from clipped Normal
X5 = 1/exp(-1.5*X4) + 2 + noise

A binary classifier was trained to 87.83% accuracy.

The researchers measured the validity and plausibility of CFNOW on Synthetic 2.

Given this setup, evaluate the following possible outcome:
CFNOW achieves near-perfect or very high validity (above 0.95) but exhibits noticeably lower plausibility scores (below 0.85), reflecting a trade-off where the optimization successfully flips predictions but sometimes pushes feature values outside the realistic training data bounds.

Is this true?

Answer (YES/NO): NO